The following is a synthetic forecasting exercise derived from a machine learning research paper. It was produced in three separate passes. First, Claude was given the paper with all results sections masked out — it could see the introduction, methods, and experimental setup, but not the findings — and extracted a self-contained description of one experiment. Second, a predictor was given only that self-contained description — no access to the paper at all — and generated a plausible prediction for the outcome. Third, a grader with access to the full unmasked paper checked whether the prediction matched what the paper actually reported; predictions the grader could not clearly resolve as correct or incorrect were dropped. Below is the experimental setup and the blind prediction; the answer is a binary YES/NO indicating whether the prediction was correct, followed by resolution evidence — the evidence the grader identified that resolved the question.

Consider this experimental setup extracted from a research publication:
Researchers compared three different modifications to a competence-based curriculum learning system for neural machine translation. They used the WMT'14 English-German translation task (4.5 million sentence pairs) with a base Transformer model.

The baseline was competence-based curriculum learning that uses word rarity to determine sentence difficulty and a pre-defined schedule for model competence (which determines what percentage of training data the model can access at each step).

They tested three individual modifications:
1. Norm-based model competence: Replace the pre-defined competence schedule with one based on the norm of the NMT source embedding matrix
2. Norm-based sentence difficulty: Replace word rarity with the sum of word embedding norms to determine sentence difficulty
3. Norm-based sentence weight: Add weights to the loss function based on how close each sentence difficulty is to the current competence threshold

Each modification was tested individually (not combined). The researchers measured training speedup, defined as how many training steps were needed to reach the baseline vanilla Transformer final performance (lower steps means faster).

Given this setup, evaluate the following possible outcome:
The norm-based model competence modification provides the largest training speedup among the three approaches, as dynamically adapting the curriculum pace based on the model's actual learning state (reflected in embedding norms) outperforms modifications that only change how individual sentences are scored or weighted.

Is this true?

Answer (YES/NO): NO